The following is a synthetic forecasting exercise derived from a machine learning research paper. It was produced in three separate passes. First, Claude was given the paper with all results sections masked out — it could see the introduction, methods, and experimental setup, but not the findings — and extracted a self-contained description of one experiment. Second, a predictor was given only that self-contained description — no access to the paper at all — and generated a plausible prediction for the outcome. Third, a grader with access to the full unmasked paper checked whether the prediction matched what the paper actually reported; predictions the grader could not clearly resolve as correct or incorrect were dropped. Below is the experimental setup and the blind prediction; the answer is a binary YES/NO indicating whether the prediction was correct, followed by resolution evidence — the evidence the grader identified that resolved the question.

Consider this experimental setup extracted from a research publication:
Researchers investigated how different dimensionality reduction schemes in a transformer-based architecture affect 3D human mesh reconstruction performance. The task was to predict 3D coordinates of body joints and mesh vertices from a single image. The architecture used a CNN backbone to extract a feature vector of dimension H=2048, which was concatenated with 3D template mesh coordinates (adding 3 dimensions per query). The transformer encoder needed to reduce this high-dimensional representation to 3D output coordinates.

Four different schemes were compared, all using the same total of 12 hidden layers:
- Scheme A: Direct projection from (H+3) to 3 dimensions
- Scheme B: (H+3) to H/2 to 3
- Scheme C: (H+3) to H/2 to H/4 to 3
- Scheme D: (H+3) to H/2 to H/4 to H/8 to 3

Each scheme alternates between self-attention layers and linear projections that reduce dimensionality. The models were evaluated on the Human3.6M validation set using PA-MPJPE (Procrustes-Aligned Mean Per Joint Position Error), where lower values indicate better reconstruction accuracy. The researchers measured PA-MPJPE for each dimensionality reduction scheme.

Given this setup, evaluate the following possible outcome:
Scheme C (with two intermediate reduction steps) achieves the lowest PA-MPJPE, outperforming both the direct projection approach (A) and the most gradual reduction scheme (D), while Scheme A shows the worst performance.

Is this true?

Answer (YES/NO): NO